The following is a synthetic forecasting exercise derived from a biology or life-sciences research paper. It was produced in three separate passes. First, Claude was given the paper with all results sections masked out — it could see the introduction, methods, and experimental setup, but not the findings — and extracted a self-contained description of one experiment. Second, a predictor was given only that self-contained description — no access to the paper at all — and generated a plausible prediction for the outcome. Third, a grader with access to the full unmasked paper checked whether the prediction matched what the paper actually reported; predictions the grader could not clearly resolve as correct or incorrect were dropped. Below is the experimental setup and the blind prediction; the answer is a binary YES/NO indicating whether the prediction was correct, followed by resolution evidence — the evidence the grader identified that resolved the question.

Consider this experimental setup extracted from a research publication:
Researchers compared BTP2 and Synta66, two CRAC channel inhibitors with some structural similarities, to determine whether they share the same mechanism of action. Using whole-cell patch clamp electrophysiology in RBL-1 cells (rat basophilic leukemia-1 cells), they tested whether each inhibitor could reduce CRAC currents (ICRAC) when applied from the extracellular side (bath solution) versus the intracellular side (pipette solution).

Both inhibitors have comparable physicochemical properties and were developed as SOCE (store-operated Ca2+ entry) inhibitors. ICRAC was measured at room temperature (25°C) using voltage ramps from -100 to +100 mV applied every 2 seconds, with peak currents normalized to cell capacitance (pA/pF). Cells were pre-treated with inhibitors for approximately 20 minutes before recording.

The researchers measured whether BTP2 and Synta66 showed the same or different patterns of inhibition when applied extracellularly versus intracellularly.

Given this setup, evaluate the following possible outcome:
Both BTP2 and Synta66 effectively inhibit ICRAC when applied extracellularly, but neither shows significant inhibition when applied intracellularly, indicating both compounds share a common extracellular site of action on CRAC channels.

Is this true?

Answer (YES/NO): NO